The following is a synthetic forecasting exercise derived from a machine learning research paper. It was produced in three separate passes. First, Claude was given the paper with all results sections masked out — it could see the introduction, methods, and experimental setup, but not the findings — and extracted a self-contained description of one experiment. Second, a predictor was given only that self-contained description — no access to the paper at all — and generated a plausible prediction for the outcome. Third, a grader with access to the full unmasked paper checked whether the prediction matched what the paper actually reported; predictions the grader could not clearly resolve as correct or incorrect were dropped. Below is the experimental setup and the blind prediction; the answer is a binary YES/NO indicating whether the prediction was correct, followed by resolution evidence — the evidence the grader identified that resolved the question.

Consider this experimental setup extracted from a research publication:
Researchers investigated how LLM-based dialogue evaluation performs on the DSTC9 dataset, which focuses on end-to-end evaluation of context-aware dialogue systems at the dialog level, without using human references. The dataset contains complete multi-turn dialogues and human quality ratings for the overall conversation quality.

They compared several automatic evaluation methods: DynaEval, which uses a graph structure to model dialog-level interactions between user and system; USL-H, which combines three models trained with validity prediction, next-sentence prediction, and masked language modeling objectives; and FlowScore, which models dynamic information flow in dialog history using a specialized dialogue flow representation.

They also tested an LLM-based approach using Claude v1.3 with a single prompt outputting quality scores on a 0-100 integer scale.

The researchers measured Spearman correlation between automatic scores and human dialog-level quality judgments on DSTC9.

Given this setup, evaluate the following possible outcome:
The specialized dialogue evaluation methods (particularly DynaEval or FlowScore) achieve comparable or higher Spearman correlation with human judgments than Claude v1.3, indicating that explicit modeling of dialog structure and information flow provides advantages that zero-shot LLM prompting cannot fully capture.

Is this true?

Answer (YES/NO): NO